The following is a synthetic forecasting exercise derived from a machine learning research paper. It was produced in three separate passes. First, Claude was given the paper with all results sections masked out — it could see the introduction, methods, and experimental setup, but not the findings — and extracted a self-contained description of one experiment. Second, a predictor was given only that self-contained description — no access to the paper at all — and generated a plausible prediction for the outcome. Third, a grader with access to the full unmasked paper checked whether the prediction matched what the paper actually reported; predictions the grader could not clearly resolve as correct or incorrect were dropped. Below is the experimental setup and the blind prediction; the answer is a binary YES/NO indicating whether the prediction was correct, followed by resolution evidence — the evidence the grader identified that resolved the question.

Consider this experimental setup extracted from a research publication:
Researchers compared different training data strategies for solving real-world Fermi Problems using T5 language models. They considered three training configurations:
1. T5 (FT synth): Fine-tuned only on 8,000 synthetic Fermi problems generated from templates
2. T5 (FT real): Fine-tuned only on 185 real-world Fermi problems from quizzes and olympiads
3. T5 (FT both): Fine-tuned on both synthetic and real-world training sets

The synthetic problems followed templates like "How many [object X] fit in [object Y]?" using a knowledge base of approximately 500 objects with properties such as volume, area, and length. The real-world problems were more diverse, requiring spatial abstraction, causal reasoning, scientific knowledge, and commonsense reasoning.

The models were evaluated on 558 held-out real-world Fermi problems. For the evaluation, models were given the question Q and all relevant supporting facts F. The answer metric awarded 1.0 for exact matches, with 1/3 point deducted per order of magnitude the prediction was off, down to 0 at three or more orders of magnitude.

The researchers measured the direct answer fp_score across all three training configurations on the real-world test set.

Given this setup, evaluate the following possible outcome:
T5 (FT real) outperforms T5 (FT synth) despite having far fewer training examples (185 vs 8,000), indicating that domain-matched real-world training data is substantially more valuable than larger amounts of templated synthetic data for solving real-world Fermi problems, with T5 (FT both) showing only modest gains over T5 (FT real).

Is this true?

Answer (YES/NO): NO